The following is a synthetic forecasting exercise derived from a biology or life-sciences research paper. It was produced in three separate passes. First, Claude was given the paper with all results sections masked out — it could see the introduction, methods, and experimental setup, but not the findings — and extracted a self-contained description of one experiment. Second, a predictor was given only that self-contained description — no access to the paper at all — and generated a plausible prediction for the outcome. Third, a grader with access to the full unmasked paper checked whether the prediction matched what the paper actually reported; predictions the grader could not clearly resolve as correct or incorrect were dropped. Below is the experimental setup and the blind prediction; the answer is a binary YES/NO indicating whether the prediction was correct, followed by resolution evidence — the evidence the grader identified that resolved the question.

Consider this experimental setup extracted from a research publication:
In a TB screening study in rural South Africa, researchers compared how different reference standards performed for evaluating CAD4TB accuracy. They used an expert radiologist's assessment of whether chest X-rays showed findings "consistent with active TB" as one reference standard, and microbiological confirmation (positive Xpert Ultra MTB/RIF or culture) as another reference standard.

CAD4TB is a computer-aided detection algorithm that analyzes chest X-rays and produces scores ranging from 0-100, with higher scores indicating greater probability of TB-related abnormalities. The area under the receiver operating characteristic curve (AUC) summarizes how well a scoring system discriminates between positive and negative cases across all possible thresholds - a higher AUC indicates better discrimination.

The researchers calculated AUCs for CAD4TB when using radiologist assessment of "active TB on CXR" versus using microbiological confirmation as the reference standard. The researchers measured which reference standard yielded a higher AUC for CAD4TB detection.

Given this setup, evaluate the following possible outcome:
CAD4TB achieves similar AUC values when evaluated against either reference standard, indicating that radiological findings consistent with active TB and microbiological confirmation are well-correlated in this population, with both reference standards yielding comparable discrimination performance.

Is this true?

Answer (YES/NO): NO